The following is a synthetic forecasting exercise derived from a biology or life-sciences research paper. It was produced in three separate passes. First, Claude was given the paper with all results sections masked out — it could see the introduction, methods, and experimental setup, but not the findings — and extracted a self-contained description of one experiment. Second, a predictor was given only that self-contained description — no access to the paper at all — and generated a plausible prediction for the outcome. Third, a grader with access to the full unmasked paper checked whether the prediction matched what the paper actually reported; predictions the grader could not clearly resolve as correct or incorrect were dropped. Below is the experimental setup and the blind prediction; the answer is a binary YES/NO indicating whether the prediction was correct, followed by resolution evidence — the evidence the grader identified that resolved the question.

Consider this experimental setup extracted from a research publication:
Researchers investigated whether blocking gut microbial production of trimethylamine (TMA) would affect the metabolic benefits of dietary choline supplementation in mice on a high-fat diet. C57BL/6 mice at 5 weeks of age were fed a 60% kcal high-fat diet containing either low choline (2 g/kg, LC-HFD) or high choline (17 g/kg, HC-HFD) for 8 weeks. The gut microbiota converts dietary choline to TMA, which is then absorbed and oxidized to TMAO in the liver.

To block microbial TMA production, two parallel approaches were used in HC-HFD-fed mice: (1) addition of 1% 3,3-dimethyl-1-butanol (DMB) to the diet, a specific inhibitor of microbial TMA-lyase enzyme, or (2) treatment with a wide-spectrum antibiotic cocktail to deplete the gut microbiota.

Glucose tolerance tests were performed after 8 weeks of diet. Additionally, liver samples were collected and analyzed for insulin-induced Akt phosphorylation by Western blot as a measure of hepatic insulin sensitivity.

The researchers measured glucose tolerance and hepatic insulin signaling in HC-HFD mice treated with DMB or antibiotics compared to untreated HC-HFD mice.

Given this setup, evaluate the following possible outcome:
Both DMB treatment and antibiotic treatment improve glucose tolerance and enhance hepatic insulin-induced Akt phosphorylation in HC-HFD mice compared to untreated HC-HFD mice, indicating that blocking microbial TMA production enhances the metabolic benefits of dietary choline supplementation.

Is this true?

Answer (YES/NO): NO